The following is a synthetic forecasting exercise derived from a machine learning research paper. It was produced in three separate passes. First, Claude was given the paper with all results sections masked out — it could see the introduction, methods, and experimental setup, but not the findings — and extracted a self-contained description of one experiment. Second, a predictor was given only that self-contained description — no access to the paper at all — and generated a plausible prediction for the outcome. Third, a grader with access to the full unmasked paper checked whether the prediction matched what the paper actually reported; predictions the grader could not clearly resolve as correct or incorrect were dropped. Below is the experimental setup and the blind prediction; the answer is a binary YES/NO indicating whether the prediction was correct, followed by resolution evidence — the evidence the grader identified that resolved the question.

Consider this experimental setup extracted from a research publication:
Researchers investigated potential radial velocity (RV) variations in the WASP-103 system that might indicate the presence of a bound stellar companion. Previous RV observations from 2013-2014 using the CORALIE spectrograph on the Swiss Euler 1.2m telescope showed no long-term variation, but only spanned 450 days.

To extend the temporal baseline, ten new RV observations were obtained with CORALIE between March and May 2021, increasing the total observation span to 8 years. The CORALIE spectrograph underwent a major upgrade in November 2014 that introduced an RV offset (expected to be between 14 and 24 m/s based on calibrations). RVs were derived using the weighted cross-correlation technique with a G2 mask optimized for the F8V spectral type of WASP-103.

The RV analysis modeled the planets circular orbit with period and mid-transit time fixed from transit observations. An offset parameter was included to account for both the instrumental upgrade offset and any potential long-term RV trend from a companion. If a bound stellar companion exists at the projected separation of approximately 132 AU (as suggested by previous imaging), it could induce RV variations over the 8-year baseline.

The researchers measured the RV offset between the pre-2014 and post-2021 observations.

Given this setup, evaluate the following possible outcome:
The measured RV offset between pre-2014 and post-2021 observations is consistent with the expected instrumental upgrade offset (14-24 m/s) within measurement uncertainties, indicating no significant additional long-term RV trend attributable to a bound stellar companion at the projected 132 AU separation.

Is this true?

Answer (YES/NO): YES